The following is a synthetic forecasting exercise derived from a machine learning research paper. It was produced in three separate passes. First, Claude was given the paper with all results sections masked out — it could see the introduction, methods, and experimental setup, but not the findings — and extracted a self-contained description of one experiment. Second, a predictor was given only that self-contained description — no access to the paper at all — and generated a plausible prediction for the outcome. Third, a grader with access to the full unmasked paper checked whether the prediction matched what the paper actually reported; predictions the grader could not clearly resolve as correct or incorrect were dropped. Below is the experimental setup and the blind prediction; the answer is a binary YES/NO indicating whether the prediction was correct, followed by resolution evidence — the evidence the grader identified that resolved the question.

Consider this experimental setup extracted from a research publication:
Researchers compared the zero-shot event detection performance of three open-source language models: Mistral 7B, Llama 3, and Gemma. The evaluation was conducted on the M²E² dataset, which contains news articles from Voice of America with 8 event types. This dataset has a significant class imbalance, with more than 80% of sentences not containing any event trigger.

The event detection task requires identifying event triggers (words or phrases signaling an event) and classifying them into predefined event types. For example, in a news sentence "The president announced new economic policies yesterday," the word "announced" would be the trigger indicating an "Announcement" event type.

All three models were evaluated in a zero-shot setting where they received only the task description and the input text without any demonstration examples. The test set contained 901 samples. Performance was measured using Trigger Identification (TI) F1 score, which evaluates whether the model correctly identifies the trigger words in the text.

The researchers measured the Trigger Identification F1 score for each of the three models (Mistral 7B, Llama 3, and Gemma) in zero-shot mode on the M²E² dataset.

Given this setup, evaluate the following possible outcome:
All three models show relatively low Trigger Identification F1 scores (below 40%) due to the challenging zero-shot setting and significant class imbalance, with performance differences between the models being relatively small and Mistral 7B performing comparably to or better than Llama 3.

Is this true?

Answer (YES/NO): NO